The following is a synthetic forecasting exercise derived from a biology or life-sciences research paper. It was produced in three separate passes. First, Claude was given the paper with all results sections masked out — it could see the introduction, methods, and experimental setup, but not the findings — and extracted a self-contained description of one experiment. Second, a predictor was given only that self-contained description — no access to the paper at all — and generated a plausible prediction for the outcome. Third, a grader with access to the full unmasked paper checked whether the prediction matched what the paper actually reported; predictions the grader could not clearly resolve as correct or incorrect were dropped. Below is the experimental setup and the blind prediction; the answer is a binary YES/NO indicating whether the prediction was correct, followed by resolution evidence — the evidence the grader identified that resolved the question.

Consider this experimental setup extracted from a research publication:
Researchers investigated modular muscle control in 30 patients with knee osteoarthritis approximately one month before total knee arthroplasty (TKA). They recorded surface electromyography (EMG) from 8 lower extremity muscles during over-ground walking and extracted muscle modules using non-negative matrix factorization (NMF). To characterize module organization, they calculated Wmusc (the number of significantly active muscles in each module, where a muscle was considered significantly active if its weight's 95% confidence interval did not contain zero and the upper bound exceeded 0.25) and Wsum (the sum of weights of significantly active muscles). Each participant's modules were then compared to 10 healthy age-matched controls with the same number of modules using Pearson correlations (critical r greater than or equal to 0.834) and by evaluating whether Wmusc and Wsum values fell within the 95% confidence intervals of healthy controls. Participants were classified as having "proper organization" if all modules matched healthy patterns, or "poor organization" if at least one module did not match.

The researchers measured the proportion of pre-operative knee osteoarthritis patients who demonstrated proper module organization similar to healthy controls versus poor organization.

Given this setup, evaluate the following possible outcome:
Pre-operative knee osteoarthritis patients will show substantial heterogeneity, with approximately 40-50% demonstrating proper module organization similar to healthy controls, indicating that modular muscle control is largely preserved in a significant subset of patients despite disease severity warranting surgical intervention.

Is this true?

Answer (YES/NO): NO